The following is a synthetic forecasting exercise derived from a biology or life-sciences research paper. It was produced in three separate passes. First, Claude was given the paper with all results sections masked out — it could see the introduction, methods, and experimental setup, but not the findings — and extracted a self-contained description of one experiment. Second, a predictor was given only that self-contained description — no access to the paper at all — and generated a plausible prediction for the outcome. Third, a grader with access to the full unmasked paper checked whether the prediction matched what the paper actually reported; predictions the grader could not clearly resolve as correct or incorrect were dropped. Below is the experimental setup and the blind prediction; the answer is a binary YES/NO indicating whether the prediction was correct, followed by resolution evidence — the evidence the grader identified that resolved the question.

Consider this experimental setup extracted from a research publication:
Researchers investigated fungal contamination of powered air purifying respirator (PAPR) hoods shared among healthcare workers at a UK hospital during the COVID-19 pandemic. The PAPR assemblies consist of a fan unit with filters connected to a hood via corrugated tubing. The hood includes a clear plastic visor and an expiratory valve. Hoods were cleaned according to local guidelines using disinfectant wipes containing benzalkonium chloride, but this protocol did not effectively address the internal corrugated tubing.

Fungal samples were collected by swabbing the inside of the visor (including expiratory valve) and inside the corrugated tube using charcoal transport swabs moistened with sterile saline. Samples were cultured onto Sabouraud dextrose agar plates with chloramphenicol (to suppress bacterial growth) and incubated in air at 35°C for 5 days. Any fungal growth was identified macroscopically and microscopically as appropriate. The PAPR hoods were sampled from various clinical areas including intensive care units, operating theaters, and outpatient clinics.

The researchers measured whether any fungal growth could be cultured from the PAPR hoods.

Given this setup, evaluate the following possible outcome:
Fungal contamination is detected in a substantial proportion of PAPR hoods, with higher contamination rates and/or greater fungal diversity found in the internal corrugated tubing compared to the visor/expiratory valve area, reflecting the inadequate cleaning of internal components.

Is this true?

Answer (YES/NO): NO